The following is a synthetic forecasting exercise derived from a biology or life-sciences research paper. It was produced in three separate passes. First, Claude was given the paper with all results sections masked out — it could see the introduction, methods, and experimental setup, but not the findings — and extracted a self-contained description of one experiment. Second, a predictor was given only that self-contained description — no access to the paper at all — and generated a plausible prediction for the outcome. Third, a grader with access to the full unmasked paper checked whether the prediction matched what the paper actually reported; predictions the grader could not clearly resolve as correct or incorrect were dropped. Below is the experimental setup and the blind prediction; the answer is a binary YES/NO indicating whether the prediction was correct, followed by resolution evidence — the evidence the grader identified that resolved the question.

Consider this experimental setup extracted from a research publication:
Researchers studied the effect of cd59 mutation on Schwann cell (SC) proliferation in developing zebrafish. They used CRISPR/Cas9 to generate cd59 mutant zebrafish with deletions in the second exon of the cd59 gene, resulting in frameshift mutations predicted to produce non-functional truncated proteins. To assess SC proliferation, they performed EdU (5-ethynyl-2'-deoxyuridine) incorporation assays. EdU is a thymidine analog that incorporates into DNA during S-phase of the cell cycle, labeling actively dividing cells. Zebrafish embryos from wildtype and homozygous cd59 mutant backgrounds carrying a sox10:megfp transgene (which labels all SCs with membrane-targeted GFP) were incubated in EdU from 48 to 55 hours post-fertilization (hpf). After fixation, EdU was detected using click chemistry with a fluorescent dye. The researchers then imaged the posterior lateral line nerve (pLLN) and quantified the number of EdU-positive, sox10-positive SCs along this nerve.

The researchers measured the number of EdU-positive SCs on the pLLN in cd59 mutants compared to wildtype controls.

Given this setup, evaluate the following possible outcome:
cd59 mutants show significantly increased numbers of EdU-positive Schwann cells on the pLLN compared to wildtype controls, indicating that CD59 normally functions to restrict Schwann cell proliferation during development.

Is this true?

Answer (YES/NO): YES